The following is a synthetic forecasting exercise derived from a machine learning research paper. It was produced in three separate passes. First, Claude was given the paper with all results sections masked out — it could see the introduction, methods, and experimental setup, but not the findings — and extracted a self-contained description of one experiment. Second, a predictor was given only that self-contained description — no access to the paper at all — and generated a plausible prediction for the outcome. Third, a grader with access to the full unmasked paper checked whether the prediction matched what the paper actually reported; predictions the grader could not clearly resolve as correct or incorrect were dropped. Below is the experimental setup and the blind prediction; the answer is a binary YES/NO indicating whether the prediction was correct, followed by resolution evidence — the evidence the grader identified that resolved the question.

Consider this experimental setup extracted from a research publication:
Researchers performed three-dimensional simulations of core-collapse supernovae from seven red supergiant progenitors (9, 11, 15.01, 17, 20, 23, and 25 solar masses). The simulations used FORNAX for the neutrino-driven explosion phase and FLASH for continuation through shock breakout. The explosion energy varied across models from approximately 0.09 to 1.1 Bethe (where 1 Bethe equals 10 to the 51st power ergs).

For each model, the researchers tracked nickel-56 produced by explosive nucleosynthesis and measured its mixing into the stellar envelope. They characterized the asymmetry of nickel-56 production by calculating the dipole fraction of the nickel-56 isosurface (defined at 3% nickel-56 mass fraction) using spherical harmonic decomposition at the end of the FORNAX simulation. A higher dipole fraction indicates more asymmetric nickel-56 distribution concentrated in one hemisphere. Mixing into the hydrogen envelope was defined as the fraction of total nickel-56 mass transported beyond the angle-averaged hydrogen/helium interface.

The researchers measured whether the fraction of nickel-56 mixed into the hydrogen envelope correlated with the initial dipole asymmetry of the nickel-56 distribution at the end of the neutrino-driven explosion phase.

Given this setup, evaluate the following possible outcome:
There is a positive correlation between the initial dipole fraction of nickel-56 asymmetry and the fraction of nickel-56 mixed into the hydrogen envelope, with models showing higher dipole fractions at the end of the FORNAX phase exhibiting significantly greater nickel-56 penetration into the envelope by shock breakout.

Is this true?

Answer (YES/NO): YES